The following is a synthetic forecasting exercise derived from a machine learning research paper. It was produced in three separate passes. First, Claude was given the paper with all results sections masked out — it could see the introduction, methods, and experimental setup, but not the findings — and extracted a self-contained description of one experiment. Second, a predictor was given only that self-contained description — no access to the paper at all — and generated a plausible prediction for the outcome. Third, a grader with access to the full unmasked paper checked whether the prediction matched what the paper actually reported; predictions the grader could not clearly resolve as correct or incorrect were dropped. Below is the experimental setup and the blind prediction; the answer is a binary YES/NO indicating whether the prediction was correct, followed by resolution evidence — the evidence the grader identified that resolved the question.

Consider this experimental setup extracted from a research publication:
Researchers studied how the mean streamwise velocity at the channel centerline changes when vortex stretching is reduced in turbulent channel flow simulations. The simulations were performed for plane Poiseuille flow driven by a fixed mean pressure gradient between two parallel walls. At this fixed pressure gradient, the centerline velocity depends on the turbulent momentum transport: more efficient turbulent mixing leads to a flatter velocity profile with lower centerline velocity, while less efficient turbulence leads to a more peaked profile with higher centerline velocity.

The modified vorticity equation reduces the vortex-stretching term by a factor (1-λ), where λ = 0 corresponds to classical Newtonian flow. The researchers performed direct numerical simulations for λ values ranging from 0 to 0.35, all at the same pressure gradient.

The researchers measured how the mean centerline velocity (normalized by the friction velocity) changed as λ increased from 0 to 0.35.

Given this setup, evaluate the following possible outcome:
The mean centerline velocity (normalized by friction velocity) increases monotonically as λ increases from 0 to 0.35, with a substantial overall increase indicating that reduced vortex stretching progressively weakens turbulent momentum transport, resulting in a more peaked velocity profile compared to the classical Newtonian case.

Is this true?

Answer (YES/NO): YES